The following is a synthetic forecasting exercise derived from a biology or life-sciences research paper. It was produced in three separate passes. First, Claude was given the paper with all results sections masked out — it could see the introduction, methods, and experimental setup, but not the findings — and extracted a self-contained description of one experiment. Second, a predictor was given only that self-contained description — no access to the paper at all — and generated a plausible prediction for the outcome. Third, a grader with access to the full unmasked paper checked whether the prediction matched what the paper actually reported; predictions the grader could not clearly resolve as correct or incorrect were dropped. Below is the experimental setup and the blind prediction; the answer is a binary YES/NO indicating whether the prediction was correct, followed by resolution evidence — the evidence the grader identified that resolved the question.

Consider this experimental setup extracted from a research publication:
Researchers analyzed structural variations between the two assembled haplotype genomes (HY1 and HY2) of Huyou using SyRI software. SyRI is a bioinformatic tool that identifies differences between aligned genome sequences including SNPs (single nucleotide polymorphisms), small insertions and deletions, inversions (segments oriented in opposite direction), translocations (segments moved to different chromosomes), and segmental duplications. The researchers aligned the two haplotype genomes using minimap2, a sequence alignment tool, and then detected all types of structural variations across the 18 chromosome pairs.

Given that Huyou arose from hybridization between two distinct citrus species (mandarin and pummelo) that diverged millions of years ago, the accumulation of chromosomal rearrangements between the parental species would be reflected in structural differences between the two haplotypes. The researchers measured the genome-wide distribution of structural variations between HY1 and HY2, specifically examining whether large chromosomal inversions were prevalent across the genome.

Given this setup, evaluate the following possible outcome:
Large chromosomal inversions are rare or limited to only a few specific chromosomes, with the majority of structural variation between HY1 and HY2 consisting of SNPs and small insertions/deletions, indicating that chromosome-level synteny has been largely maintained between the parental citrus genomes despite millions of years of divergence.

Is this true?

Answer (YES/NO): YES